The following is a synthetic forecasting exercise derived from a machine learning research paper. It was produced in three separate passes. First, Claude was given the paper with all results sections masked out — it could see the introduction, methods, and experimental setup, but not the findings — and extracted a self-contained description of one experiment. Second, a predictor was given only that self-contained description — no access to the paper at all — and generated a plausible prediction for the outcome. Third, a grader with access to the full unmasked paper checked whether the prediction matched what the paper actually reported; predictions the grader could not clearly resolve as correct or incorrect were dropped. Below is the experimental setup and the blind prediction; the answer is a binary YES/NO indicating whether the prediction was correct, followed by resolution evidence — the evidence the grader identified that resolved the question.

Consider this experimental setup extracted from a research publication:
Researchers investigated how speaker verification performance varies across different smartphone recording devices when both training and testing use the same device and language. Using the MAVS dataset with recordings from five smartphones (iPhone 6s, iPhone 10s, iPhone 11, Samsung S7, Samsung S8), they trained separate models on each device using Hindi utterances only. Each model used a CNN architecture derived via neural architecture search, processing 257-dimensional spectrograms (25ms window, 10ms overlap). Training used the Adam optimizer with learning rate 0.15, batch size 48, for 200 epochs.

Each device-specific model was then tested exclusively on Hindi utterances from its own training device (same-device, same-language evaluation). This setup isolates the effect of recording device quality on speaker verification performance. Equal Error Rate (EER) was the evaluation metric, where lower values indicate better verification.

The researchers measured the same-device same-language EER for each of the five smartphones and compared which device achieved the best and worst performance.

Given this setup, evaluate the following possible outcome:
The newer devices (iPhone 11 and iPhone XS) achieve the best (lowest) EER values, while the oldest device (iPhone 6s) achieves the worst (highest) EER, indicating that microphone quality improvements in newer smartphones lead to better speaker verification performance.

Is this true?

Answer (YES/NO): NO